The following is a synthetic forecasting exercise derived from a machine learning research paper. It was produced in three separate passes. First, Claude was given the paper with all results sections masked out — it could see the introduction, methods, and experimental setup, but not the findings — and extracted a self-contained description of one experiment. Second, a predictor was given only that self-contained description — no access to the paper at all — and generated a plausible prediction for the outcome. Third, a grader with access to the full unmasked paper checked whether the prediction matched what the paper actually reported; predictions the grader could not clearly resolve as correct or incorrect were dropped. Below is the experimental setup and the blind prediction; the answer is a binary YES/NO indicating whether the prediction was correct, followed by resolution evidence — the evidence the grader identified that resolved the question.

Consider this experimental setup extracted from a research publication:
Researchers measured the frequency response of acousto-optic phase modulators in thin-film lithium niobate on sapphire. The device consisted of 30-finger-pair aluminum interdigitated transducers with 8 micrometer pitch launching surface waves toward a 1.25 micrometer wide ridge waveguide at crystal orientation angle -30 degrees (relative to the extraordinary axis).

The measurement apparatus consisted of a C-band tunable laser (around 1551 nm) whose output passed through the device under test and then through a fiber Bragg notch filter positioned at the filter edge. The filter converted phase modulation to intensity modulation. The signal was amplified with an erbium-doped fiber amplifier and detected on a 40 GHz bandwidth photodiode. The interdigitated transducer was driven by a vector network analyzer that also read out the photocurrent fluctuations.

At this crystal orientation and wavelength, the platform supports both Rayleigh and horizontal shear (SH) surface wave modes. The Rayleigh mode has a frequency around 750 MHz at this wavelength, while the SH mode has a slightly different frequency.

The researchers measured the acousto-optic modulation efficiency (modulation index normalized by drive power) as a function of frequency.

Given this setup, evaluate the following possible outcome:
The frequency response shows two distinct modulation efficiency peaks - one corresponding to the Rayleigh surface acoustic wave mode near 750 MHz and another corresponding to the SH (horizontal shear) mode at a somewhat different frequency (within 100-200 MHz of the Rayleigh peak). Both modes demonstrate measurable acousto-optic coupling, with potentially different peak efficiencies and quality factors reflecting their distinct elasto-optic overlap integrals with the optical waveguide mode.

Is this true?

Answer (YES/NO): YES